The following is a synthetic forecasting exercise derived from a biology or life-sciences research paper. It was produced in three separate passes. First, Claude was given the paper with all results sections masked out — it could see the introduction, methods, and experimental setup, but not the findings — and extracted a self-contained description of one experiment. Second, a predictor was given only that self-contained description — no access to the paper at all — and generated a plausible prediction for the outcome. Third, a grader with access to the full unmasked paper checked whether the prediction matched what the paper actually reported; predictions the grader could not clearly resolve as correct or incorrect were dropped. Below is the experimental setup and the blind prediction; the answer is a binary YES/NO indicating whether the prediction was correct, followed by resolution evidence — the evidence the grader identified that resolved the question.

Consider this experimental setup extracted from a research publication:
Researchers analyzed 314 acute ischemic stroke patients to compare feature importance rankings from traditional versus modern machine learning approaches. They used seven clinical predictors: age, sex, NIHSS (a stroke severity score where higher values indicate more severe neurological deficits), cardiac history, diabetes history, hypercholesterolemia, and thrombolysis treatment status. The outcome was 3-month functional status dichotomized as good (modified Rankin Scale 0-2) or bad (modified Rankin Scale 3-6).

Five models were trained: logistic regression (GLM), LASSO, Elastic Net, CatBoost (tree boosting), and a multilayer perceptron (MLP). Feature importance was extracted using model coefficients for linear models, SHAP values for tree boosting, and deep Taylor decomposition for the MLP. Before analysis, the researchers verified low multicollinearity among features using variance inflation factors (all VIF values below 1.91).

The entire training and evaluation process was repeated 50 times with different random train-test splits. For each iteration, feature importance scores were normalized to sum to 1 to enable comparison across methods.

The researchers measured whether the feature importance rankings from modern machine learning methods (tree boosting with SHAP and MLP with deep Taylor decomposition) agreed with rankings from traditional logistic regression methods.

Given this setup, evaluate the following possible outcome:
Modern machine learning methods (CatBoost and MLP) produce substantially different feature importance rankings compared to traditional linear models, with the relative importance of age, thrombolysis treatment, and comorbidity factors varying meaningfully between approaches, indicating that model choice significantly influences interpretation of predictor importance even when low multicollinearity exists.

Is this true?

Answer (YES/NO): NO